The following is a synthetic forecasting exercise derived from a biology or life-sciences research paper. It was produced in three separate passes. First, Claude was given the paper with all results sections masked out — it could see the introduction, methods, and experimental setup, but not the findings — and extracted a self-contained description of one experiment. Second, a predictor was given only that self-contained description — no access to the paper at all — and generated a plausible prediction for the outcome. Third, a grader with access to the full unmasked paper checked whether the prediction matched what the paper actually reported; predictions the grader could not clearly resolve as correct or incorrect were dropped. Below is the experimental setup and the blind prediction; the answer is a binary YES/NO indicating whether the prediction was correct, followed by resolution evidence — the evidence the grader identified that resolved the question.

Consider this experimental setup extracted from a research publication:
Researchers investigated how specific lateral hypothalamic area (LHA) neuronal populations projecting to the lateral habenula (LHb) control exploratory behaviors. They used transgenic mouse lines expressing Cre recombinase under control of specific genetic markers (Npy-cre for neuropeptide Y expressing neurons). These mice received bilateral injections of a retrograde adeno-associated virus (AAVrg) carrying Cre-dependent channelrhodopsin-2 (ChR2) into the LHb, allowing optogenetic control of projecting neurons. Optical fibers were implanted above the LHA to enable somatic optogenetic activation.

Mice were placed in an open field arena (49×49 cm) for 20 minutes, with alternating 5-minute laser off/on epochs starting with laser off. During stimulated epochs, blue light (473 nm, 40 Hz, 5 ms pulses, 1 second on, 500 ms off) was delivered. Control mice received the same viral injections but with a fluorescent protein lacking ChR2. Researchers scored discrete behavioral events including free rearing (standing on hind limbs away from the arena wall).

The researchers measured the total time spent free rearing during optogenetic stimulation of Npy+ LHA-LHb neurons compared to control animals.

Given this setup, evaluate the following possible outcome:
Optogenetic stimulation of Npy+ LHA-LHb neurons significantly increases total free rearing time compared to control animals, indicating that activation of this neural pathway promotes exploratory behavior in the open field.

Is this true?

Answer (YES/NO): YES